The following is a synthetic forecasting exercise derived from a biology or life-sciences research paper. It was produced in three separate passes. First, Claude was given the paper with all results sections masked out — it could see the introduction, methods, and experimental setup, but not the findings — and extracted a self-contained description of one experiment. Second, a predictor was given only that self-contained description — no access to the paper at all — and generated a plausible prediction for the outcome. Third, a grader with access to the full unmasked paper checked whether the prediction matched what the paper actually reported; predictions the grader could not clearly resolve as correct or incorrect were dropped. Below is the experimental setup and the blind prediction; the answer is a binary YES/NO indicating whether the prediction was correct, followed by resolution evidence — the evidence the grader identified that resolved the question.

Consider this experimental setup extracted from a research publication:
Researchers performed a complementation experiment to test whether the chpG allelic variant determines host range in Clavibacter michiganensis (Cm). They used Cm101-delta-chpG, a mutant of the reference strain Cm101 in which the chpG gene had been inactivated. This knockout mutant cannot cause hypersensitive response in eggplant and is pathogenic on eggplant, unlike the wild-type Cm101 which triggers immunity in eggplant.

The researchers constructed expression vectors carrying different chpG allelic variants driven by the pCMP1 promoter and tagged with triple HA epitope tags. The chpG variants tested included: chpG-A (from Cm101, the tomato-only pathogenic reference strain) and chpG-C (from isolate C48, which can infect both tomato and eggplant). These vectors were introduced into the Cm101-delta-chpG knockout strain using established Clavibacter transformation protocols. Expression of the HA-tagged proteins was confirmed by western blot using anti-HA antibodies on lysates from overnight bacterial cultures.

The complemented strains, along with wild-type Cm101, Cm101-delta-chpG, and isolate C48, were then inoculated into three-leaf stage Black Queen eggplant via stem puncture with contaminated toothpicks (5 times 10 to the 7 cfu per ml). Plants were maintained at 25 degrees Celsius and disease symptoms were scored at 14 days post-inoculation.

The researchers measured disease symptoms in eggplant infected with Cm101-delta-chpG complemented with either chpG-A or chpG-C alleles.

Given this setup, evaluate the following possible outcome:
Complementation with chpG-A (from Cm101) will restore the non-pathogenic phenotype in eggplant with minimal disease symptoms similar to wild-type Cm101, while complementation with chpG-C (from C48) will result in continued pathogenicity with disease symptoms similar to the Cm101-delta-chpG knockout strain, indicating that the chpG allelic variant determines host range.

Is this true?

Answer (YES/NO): YES